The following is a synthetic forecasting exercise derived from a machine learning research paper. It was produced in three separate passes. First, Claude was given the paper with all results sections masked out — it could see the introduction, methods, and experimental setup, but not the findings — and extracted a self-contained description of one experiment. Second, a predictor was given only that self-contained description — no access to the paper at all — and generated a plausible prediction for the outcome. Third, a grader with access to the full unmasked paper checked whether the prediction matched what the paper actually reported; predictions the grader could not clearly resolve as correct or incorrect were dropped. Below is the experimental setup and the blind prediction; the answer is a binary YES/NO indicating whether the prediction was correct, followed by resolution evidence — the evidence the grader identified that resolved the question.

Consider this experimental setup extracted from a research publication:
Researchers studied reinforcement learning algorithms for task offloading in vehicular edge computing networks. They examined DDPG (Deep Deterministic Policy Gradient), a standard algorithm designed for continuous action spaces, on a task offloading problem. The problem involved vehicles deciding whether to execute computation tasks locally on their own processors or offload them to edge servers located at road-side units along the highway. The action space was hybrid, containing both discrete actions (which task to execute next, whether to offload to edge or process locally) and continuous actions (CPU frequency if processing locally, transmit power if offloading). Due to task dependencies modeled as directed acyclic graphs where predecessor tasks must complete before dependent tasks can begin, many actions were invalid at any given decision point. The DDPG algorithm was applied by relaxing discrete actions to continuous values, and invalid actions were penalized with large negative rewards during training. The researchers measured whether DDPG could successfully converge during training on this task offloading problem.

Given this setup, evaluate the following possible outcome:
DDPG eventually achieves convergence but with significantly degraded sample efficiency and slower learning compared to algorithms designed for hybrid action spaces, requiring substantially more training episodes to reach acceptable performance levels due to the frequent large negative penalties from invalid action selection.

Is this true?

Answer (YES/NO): NO